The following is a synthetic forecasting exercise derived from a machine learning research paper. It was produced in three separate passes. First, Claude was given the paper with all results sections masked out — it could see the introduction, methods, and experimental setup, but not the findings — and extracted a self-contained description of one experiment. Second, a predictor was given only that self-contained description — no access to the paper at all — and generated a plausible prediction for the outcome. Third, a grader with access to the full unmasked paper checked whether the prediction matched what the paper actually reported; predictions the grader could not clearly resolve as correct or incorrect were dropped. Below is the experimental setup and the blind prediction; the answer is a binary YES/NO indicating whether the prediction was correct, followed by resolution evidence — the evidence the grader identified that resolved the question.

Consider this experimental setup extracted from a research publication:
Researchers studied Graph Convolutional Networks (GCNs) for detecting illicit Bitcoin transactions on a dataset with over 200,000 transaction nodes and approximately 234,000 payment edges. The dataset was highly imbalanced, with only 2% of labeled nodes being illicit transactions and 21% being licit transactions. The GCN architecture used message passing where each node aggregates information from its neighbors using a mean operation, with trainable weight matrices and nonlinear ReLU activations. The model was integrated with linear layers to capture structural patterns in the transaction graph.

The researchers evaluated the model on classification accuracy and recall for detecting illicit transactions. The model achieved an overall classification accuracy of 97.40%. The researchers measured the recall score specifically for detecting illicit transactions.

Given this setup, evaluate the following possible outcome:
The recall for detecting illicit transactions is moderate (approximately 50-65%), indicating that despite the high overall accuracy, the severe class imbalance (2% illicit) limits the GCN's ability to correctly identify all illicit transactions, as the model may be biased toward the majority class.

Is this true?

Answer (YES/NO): NO